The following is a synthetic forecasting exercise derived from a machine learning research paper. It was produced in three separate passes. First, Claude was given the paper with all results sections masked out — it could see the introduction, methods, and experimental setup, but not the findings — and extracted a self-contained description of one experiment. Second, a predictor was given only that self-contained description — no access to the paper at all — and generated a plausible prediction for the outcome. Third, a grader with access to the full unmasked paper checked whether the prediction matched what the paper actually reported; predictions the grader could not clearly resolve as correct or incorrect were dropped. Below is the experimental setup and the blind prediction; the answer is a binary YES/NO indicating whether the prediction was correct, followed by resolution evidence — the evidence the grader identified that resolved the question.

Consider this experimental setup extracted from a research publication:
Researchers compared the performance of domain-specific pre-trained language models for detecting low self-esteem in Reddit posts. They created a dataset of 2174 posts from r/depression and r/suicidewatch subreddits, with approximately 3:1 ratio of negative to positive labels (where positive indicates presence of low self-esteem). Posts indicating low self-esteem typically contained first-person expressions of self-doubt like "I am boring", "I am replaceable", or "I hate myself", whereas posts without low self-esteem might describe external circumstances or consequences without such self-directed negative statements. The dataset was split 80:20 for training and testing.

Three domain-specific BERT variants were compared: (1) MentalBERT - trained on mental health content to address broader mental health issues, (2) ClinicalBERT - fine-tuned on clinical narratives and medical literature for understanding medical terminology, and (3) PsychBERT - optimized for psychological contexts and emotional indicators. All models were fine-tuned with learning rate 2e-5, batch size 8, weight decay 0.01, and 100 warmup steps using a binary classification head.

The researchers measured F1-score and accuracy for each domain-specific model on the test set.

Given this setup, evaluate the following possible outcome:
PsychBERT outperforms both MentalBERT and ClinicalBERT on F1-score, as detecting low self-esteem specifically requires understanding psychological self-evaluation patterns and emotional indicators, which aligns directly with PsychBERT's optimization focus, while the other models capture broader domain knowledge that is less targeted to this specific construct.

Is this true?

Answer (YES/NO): NO